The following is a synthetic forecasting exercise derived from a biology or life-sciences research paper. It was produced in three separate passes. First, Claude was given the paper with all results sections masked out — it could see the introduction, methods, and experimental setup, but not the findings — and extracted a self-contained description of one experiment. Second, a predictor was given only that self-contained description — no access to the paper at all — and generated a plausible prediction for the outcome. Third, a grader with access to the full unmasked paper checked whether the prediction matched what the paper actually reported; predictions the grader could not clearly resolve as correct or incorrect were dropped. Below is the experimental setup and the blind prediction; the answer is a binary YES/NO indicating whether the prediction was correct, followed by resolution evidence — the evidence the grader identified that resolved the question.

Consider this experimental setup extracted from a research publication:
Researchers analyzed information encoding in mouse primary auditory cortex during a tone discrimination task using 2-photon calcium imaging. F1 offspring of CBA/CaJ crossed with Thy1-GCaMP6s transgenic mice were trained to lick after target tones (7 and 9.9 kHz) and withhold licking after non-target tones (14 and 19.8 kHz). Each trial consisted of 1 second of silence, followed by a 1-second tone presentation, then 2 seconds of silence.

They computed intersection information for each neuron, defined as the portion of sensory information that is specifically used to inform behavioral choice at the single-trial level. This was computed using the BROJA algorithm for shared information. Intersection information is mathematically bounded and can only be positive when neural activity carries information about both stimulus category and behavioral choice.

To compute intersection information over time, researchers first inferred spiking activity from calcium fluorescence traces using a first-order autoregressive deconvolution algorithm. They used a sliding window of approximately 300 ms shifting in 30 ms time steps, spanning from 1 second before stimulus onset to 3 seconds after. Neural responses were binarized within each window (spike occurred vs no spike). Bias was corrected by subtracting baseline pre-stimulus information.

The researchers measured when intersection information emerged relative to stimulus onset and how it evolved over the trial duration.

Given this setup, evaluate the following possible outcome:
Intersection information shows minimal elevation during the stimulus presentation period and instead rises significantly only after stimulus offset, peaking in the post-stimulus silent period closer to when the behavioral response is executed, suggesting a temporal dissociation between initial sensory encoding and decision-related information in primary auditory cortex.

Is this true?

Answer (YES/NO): NO